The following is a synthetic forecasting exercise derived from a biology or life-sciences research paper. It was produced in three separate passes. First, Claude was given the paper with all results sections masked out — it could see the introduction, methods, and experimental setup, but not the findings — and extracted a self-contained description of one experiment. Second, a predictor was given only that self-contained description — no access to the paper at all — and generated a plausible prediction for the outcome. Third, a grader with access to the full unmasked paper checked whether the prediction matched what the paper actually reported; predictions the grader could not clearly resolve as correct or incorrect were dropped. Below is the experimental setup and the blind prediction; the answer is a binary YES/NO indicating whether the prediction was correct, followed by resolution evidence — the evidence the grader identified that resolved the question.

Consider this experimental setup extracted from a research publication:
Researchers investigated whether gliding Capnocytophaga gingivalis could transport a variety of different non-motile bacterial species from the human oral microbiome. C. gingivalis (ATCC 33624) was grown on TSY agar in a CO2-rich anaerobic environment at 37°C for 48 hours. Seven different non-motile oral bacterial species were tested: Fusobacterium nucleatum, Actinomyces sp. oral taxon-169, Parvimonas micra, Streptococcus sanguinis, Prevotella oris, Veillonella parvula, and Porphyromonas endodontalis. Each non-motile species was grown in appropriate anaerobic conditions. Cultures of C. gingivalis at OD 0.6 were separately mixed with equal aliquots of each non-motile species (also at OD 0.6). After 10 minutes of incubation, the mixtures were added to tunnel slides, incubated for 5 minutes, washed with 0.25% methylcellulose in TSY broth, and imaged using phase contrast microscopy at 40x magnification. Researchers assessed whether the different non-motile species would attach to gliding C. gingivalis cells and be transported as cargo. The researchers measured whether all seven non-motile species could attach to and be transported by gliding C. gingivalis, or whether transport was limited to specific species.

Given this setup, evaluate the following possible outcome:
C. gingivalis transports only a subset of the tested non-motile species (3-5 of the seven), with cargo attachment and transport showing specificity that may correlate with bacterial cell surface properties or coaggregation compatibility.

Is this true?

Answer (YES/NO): NO